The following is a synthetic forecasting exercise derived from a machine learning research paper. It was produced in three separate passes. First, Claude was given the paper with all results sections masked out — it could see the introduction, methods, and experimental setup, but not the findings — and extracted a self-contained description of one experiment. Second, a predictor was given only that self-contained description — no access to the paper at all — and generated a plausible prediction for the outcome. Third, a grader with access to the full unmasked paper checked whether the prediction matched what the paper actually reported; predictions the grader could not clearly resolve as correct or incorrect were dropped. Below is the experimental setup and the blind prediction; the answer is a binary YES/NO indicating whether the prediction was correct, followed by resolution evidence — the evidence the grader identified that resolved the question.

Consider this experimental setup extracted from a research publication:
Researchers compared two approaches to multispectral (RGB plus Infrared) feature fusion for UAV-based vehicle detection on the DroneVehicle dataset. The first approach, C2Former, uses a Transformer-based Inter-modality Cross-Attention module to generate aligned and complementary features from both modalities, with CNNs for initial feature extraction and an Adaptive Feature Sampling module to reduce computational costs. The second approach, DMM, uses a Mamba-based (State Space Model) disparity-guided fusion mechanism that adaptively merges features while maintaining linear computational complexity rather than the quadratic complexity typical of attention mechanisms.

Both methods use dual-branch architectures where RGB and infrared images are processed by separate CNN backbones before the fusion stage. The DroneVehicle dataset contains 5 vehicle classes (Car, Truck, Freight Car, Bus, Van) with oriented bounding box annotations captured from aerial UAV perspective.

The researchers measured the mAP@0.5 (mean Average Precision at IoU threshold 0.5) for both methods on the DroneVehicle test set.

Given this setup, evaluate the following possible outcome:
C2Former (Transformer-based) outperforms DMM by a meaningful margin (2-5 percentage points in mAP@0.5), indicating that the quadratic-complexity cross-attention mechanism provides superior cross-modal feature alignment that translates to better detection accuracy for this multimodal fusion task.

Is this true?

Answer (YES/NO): NO